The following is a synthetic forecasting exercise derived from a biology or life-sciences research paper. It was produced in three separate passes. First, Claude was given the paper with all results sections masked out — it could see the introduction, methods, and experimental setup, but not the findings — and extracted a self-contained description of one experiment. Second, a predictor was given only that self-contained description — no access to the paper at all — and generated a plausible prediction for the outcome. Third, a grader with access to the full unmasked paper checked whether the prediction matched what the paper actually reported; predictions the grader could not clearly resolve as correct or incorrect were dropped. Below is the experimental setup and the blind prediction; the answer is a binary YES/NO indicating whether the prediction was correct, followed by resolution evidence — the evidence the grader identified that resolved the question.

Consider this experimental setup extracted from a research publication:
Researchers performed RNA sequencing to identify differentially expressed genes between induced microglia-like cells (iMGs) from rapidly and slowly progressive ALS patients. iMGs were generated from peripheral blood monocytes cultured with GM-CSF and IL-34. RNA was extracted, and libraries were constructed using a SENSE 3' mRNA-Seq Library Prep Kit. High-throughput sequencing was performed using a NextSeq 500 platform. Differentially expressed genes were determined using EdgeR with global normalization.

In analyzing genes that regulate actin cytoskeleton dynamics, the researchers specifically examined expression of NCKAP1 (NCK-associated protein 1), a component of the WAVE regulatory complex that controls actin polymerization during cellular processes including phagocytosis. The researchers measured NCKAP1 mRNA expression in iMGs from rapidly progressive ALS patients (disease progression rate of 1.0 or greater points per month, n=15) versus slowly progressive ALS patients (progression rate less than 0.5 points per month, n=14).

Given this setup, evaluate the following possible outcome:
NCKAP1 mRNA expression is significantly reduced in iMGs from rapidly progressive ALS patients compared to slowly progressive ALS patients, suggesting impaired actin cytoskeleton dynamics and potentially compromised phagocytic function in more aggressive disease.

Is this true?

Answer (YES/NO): YES